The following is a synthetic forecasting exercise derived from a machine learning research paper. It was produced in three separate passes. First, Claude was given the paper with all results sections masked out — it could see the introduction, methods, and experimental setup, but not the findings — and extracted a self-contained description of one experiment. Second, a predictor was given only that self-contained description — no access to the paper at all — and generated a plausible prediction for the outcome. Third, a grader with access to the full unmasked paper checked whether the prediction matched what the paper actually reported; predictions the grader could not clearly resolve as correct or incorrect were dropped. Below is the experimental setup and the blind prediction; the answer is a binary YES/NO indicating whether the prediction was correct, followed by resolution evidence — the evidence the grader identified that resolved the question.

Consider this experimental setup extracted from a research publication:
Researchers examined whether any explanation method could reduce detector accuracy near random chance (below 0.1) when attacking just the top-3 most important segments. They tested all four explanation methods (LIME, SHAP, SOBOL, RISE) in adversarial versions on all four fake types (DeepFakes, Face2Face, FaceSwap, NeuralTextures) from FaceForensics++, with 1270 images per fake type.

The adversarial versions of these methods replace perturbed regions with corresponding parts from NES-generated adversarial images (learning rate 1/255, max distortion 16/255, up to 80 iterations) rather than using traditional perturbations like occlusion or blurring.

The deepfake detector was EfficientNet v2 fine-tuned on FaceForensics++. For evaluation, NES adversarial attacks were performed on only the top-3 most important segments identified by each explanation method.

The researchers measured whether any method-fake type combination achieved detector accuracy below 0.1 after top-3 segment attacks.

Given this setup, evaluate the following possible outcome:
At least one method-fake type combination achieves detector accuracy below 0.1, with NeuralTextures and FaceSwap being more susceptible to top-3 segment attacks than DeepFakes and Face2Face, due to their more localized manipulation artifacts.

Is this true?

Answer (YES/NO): NO